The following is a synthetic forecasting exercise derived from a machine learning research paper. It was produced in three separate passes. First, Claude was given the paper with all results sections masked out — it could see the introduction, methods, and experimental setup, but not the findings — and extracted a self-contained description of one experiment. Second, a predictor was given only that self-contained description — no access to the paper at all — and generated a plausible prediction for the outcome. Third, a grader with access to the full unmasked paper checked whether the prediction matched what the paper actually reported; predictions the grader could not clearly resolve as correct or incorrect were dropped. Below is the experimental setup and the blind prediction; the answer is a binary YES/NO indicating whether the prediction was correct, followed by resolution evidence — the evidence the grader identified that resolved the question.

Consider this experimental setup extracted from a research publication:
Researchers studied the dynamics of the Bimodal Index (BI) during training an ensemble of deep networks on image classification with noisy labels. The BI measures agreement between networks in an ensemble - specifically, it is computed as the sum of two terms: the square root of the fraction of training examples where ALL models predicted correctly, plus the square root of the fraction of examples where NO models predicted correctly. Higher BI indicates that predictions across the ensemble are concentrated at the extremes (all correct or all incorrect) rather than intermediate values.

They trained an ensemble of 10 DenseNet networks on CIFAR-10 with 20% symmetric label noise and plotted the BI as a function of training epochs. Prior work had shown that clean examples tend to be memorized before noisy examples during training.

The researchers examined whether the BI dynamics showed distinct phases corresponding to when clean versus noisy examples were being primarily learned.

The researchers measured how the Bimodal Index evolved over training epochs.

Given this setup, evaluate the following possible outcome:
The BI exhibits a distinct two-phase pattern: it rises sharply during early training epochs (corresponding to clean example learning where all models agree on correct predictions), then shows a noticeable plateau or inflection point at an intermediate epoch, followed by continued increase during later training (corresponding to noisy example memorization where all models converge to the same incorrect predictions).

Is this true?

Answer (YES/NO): NO